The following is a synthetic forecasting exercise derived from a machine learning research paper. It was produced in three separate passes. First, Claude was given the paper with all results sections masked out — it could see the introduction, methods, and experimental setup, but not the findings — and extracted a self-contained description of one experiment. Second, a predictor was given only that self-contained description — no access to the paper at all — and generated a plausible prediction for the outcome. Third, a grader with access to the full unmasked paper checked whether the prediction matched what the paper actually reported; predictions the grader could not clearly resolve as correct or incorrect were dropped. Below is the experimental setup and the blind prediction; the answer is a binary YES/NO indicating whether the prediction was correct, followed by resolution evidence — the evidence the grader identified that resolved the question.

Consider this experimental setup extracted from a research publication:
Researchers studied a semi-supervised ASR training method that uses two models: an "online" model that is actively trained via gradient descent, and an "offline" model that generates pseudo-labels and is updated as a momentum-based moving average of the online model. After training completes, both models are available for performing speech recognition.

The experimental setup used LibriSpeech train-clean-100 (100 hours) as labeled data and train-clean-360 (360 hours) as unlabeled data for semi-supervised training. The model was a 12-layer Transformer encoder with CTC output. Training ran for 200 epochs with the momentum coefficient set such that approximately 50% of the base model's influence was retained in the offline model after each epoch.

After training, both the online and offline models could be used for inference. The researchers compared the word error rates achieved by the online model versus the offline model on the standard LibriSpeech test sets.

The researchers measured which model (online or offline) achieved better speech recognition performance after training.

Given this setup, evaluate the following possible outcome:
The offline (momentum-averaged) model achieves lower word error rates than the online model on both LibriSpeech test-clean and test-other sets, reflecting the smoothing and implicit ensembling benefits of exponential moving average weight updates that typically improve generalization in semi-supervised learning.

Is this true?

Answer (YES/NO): NO